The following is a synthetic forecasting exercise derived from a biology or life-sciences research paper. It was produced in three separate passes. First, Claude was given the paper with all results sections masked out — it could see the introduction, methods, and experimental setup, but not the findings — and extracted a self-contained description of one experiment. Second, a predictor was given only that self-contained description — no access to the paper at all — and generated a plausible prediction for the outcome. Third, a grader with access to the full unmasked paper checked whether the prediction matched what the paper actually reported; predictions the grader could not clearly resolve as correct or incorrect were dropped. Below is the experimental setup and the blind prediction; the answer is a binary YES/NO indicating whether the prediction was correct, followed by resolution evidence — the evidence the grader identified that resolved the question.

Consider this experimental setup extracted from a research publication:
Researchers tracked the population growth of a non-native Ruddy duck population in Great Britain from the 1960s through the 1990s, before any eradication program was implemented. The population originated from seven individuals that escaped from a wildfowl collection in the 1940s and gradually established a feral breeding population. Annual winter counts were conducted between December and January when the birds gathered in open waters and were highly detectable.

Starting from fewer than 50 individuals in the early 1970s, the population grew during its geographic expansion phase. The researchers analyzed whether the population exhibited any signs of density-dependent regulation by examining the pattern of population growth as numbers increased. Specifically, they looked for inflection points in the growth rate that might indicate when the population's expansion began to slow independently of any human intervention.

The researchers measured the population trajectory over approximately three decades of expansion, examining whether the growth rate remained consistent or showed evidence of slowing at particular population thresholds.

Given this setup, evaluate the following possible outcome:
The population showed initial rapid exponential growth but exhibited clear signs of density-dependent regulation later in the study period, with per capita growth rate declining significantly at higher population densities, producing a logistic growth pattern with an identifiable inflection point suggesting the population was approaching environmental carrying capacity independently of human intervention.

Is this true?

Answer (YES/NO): YES